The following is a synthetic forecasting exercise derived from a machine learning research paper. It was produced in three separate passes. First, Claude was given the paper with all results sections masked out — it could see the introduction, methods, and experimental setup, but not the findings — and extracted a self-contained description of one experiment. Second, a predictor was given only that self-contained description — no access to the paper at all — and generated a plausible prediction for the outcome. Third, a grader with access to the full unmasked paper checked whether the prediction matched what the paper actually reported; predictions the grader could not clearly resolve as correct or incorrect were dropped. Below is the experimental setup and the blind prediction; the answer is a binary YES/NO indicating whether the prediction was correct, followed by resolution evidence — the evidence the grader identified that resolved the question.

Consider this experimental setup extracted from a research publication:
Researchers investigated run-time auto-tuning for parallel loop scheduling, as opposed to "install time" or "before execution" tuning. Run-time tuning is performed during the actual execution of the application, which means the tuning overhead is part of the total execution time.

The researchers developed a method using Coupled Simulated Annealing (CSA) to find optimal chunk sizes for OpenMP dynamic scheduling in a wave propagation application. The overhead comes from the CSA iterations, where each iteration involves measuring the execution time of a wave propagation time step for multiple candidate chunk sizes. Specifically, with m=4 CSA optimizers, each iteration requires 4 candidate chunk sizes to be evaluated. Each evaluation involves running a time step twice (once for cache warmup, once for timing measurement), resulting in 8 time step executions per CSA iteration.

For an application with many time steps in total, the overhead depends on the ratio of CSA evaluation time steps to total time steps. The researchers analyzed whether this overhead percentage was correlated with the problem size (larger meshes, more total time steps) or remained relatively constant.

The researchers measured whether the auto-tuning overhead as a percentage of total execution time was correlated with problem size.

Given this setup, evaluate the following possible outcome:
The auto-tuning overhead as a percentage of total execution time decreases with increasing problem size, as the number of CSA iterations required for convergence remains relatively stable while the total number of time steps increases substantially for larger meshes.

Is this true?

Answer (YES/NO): NO